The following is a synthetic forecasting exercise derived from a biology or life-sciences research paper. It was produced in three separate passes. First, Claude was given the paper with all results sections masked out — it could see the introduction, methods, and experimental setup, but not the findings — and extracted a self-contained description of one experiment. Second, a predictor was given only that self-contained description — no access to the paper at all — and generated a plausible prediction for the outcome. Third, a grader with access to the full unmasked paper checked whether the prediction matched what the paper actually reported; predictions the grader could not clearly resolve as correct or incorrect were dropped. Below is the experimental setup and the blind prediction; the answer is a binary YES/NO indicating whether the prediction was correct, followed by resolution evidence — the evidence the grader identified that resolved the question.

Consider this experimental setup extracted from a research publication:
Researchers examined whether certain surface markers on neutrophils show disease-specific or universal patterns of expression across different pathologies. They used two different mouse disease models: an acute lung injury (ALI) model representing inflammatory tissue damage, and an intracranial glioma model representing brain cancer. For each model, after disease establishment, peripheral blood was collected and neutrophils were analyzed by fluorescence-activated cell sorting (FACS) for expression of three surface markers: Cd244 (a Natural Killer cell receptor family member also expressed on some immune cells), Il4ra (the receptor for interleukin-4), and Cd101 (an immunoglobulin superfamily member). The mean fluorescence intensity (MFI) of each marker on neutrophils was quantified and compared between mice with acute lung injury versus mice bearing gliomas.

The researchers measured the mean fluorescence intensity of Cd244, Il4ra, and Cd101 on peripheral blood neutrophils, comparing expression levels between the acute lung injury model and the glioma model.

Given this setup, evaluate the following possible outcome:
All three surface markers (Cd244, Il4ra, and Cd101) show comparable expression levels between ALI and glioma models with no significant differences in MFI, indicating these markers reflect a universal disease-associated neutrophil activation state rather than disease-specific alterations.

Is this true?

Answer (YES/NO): NO